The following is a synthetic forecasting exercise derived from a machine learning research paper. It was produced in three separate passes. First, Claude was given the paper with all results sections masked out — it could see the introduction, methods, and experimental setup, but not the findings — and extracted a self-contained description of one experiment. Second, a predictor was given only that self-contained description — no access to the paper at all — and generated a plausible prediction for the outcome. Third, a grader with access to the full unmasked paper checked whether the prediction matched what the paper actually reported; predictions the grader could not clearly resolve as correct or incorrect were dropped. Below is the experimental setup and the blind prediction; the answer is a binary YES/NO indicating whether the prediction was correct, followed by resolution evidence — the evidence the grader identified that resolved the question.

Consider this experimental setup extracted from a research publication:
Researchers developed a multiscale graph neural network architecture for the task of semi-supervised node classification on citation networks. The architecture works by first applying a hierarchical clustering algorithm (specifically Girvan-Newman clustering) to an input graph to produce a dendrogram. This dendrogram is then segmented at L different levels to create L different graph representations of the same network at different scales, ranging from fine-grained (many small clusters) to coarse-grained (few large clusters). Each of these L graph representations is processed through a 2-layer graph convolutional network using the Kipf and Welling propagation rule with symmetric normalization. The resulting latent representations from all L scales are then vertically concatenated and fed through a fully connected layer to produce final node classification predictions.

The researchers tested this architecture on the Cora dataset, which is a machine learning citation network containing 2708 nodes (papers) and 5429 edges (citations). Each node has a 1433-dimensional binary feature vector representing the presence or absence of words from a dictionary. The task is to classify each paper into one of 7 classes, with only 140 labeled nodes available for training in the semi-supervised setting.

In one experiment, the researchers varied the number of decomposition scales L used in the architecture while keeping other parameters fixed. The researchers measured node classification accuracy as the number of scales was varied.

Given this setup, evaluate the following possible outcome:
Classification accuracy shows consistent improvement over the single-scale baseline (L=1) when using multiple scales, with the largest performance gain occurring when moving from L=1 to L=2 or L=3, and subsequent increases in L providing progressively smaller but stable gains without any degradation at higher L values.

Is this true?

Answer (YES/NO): NO